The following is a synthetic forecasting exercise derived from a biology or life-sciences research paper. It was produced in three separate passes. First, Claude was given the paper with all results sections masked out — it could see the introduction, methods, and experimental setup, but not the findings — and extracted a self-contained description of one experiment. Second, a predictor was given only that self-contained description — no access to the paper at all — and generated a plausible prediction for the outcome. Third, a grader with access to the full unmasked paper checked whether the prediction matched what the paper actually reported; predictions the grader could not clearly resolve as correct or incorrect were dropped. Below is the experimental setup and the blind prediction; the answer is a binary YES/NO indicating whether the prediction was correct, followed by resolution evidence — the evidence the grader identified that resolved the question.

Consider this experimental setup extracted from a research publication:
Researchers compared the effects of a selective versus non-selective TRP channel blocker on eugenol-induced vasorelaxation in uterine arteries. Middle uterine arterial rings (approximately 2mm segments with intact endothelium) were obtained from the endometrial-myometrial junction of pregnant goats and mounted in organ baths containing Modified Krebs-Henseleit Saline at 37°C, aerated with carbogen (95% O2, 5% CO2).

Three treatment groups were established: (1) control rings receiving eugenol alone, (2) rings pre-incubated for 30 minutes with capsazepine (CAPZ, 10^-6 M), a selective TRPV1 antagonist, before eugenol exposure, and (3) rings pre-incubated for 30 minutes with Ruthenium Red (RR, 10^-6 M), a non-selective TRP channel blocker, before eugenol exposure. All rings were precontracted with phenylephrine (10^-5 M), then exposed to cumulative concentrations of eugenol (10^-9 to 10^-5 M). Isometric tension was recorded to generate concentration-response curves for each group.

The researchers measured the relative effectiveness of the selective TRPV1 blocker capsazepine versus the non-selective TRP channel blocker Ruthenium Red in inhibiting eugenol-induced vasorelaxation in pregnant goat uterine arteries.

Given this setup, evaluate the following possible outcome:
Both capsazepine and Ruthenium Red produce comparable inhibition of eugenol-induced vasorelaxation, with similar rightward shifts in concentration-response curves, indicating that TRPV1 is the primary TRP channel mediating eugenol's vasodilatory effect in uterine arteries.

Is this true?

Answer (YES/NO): NO